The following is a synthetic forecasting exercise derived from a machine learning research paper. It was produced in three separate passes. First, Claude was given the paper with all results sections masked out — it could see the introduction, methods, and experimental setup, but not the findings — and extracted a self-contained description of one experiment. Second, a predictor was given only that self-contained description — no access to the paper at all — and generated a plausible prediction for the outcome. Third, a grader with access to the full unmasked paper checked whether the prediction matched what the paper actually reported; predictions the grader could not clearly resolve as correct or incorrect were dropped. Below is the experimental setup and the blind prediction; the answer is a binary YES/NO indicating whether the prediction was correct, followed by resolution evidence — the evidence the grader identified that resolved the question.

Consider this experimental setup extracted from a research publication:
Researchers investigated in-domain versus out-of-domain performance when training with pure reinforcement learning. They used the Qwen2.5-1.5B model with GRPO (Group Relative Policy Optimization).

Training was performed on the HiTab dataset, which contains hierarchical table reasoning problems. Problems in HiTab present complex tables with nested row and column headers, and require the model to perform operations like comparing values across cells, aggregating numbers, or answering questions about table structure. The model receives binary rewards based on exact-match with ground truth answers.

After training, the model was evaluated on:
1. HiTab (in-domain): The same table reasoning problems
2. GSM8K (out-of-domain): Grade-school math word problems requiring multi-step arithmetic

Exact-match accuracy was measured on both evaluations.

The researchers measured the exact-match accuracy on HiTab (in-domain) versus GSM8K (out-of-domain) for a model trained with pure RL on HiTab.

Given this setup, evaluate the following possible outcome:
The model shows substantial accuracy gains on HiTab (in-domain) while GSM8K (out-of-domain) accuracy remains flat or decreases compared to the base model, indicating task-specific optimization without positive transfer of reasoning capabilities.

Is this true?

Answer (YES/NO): NO